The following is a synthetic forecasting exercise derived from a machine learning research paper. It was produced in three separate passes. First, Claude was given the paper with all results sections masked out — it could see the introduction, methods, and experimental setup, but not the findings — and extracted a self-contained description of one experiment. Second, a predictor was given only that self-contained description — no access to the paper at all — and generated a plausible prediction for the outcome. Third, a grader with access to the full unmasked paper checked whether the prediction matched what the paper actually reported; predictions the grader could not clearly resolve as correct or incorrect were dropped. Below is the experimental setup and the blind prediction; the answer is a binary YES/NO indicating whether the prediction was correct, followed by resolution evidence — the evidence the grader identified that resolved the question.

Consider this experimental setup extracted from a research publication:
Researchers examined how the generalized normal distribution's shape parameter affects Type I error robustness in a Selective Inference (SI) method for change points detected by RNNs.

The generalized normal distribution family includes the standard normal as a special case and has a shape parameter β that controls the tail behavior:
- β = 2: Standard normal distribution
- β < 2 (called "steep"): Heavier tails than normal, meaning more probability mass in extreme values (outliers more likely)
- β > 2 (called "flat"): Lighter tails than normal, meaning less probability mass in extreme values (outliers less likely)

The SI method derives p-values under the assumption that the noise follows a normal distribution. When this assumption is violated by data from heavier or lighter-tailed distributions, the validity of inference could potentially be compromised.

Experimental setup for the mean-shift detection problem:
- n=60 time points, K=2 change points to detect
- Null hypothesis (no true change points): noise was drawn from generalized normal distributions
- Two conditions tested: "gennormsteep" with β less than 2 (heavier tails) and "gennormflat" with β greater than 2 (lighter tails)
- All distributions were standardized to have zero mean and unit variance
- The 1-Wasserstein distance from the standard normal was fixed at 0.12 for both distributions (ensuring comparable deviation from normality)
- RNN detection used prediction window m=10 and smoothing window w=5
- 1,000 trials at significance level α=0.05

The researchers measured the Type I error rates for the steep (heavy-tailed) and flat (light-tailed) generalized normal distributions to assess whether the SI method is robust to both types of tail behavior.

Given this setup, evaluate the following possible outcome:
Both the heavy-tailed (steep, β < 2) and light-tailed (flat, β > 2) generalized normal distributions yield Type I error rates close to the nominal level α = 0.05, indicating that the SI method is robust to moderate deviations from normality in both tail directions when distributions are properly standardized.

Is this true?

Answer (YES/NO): NO